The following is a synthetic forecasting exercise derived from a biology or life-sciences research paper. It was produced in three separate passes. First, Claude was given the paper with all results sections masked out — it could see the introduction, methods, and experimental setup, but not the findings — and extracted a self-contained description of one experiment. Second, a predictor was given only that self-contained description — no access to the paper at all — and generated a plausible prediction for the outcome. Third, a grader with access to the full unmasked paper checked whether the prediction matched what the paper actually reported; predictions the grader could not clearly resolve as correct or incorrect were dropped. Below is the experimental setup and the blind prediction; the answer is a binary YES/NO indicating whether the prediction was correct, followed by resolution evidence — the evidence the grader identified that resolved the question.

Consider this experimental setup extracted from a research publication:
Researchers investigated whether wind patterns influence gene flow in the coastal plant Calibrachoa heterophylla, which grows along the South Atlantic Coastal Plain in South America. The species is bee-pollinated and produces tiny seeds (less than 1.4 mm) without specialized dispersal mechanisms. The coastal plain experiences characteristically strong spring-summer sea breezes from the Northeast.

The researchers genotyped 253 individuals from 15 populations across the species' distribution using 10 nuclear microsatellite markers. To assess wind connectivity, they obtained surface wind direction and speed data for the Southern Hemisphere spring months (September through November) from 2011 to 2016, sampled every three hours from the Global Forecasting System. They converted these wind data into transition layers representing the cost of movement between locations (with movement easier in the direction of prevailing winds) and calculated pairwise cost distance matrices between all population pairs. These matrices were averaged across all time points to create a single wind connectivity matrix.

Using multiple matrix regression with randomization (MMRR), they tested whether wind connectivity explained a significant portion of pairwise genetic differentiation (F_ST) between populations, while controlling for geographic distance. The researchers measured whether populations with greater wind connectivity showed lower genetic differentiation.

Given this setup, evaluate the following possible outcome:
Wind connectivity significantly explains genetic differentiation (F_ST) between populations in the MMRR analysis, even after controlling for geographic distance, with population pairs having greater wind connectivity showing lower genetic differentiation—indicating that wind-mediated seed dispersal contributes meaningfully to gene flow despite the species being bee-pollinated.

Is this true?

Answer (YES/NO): NO